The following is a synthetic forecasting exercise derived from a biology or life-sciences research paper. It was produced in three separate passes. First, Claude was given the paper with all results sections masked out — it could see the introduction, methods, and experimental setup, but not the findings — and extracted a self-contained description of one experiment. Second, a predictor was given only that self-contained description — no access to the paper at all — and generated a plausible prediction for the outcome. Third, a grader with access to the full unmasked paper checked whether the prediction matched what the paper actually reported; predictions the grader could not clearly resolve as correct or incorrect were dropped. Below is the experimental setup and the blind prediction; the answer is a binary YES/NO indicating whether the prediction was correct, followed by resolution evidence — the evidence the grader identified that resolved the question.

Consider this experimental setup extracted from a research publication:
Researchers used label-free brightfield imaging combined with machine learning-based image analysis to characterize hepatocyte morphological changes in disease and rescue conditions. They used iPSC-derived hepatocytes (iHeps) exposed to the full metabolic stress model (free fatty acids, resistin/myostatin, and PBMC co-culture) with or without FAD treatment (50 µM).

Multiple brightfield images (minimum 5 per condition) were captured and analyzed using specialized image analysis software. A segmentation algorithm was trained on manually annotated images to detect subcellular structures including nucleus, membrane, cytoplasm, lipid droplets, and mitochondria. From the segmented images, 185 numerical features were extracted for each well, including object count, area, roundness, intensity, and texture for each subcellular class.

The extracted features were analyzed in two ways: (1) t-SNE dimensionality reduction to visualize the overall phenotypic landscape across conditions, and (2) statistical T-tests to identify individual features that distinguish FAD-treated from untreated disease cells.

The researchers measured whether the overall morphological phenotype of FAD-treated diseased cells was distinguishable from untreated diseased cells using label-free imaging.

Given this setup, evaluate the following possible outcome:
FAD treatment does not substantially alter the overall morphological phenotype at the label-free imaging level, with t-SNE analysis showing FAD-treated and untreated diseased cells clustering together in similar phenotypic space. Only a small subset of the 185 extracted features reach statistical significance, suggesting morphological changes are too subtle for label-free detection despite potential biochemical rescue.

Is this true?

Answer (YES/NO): NO